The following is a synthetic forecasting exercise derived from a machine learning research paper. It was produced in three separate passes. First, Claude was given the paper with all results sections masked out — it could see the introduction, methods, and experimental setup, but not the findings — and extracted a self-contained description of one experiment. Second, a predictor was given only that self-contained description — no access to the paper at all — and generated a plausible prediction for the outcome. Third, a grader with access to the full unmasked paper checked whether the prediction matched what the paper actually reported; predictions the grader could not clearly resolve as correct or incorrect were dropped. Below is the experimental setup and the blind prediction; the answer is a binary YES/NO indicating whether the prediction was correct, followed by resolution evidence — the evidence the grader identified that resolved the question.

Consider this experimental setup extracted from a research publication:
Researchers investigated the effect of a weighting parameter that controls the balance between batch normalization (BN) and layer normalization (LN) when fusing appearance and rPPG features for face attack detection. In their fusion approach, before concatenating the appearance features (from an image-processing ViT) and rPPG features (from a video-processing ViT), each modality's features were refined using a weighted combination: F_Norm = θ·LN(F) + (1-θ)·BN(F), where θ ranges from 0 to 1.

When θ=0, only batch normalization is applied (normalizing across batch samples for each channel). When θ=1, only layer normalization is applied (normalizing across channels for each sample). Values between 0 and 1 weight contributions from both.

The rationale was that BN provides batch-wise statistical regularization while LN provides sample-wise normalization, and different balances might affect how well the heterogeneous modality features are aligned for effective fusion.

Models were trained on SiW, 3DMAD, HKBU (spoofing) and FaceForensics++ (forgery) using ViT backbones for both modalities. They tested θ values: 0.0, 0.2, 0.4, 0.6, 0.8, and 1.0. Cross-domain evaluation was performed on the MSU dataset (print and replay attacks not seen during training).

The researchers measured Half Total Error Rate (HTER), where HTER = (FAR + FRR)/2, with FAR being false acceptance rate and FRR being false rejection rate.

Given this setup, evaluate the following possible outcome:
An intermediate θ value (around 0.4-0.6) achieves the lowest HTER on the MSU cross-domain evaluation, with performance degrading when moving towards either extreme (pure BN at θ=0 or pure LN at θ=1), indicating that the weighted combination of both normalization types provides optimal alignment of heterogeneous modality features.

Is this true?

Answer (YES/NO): NO